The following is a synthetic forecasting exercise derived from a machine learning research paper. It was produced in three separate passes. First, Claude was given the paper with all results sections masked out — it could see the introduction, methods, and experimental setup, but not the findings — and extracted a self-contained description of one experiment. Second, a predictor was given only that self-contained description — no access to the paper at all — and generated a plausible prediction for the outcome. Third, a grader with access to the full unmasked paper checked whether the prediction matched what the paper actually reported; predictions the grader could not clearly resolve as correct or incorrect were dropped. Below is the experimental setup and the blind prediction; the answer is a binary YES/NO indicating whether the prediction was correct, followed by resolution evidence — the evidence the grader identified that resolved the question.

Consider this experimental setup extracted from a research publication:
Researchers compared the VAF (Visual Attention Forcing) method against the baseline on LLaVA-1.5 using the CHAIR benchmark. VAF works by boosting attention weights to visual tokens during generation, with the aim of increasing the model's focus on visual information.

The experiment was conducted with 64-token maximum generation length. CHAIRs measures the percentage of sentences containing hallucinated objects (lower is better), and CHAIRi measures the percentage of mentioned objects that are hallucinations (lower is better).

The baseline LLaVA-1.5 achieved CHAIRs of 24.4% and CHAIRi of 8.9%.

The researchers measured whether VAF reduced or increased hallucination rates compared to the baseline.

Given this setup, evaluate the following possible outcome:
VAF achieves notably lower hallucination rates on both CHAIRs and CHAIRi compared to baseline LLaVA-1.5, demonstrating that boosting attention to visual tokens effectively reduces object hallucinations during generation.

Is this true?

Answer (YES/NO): NO